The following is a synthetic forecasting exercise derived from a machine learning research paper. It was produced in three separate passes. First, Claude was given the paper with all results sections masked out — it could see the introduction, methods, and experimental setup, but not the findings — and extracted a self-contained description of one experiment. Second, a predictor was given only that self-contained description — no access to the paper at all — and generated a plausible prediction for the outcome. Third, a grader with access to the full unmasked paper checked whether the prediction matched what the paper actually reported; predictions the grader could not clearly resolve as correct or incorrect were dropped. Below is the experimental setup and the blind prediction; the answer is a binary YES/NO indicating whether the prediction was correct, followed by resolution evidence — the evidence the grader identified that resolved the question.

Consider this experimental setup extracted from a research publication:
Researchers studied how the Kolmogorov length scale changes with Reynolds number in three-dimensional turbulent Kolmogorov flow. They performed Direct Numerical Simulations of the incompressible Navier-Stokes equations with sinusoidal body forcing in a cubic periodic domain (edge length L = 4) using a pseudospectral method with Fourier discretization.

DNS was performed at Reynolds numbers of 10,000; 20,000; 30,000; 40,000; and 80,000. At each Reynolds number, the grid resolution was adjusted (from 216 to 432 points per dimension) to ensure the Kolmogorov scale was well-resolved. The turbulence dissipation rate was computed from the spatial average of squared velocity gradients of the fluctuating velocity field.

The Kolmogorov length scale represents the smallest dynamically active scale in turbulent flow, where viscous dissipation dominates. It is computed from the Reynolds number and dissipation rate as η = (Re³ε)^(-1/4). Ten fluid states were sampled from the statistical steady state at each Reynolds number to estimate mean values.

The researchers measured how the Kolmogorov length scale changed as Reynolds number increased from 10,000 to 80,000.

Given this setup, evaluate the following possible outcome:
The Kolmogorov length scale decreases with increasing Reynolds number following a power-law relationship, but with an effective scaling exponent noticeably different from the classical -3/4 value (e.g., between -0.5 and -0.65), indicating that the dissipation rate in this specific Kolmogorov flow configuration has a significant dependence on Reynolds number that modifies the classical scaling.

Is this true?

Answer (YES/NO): NO